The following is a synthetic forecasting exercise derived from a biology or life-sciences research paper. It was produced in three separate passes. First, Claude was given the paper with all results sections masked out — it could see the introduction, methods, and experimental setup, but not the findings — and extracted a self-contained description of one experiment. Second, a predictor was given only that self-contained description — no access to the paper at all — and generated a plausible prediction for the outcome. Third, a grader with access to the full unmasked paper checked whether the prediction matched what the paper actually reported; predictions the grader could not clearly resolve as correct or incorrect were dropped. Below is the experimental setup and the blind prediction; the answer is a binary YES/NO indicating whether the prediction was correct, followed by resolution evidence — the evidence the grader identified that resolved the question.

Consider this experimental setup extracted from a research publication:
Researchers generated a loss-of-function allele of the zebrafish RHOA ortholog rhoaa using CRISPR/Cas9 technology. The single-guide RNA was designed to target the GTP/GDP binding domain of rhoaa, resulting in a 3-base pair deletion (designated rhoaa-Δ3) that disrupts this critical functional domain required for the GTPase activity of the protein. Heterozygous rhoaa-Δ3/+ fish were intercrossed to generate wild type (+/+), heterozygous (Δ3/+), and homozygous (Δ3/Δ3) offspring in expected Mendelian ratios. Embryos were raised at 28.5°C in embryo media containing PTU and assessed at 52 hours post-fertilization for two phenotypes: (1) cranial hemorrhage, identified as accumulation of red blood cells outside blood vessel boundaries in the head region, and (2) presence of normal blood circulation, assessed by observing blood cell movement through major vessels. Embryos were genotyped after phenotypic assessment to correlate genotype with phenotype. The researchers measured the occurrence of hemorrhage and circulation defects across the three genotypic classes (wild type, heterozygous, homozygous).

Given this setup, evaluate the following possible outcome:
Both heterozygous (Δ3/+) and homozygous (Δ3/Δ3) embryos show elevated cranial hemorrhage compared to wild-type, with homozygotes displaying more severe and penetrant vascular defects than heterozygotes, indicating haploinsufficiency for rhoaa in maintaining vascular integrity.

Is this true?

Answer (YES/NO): NO